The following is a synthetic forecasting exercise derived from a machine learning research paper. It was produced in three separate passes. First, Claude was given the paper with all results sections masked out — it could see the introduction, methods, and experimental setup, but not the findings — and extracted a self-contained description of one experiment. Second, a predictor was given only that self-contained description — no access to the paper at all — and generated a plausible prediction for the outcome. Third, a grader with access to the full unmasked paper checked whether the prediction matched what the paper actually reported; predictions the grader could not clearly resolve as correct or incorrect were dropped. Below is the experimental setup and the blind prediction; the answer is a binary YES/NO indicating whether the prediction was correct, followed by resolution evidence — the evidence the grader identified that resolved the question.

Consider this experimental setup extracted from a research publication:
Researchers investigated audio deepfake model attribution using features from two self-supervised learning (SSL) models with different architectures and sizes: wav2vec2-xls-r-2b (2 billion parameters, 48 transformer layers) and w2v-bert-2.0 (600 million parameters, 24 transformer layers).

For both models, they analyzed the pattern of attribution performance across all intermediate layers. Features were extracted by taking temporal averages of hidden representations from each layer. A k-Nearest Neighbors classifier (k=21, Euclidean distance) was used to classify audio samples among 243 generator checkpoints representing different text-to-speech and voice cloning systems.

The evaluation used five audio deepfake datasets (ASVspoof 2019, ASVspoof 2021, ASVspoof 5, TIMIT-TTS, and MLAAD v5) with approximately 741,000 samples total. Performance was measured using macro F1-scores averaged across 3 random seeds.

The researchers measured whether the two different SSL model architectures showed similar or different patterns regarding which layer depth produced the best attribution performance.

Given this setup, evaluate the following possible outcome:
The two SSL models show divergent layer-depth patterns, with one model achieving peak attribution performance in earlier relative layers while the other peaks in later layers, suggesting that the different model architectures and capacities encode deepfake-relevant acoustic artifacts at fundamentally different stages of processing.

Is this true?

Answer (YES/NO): NO